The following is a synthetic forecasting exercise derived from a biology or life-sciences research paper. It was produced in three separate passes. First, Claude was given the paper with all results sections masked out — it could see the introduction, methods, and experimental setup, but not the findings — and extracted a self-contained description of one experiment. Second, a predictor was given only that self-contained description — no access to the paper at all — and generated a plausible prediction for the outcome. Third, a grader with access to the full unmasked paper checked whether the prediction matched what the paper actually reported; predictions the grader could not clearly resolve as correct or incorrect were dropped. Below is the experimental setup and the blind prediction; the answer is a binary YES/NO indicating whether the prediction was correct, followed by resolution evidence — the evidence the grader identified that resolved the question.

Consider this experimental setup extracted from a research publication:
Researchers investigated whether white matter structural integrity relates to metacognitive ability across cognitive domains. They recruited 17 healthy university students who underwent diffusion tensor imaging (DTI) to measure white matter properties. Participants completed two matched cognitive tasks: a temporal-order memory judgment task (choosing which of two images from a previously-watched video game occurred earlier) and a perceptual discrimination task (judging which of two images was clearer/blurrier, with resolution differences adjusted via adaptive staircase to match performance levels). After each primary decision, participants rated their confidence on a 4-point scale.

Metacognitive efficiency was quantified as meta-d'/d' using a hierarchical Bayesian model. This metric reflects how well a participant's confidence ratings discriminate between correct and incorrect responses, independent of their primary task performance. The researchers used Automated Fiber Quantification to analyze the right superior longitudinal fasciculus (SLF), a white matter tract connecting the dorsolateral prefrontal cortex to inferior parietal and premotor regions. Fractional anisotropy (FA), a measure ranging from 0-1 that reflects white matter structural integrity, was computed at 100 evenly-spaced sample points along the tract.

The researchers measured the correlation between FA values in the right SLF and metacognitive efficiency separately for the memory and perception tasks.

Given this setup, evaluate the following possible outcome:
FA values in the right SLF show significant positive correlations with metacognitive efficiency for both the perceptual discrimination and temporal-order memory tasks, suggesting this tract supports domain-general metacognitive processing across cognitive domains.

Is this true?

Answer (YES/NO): YES